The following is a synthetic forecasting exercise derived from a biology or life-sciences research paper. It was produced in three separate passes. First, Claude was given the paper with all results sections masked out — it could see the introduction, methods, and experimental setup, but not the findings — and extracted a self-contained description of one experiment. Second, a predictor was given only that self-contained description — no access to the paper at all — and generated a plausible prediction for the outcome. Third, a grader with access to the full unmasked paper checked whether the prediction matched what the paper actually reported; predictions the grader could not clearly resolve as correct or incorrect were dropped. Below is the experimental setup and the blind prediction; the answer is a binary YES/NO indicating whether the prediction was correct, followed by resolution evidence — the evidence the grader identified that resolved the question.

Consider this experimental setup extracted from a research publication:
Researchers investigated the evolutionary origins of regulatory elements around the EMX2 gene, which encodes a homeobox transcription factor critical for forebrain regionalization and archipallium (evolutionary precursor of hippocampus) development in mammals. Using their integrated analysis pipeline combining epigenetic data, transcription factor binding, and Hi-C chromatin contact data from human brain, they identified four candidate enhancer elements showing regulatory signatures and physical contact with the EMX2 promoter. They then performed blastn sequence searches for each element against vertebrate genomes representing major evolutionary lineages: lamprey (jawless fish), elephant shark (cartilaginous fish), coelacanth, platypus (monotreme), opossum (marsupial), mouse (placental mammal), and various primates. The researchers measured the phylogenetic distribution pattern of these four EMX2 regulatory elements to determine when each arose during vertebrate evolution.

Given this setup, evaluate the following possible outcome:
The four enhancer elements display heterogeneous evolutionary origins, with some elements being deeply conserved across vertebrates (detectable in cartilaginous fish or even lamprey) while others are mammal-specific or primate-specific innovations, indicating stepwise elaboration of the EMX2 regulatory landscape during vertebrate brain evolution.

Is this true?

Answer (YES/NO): YES